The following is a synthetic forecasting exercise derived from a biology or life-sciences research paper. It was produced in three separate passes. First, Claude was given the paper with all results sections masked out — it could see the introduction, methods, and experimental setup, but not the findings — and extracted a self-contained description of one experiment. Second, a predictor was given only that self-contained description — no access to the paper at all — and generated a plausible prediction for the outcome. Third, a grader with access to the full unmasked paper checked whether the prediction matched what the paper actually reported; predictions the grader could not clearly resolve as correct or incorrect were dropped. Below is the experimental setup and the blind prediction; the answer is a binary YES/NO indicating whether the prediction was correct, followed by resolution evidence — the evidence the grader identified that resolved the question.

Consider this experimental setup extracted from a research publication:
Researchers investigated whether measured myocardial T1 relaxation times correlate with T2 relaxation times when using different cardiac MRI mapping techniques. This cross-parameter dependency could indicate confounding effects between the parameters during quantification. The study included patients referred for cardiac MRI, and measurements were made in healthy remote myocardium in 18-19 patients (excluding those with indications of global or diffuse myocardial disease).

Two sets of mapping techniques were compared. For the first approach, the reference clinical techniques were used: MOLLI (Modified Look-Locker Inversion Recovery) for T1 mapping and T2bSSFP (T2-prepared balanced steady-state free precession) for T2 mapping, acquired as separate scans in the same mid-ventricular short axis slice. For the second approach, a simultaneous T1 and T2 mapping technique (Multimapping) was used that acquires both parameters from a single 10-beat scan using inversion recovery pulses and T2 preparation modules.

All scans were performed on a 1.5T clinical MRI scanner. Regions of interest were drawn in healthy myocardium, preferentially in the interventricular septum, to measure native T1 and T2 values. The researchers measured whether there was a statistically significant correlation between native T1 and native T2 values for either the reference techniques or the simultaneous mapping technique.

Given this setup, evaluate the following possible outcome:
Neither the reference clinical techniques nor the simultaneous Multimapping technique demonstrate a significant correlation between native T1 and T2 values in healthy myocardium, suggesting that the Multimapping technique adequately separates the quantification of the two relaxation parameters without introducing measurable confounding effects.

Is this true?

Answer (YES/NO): YES